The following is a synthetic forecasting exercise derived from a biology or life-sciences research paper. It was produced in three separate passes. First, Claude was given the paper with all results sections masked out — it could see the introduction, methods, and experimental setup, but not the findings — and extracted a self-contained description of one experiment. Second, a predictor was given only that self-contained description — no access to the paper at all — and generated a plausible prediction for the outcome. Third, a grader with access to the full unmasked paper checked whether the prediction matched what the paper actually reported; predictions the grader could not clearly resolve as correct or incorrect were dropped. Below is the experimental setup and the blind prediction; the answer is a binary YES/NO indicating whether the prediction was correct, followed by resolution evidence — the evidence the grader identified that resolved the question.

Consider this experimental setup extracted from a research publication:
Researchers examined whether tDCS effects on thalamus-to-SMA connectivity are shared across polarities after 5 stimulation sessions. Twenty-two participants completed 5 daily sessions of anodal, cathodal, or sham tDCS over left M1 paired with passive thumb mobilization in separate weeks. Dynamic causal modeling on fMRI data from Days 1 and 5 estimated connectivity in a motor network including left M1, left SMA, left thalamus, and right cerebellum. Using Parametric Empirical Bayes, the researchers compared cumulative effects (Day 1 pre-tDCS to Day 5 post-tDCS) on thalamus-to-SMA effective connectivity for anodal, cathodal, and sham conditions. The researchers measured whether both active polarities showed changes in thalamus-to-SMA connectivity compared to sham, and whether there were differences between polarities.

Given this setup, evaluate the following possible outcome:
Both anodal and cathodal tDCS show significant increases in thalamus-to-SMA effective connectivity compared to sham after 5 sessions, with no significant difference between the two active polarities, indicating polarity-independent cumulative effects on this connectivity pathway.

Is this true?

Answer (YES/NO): NO